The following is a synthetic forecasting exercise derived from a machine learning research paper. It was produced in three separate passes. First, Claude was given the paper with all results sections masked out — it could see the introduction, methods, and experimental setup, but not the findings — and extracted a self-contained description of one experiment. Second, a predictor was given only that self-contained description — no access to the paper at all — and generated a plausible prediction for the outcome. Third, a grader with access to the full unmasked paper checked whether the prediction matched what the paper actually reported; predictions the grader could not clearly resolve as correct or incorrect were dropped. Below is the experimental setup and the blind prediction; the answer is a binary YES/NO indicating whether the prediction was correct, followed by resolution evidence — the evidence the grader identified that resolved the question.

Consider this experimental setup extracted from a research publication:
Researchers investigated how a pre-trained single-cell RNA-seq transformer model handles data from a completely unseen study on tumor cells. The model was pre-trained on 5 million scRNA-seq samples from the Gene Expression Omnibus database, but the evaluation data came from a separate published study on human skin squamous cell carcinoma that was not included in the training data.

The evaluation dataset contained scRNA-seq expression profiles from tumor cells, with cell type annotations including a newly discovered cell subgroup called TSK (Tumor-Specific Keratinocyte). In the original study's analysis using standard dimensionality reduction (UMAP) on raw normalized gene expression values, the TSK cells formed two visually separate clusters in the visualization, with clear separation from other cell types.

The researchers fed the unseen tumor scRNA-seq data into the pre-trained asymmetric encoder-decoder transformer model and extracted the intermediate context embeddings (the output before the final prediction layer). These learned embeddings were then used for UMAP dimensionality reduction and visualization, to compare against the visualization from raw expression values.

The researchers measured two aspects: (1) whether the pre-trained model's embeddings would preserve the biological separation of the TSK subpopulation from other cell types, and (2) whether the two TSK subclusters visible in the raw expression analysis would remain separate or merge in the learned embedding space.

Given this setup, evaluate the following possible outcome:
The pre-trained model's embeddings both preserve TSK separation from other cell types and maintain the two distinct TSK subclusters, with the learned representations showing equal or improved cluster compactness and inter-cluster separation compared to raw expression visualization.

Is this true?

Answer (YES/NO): NO